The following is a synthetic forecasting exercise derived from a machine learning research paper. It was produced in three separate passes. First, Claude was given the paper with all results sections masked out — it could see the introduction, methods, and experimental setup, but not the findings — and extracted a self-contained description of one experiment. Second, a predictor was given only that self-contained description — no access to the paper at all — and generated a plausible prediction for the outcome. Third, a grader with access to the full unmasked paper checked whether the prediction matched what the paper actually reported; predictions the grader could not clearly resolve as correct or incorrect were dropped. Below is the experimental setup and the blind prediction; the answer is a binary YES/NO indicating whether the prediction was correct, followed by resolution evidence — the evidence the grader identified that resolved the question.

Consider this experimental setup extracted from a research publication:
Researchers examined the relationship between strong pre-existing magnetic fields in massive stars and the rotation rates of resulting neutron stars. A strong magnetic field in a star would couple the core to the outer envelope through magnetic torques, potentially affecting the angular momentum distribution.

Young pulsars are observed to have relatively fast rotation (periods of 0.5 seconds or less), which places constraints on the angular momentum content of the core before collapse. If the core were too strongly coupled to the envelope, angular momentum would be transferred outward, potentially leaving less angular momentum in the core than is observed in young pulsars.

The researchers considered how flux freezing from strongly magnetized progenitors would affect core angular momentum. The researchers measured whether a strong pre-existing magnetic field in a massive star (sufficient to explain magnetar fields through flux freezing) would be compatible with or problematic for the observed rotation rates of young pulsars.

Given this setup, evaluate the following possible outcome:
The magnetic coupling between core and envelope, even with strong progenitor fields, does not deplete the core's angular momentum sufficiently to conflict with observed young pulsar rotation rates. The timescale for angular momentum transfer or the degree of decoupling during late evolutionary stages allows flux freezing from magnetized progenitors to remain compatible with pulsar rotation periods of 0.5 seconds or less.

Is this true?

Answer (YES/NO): NO